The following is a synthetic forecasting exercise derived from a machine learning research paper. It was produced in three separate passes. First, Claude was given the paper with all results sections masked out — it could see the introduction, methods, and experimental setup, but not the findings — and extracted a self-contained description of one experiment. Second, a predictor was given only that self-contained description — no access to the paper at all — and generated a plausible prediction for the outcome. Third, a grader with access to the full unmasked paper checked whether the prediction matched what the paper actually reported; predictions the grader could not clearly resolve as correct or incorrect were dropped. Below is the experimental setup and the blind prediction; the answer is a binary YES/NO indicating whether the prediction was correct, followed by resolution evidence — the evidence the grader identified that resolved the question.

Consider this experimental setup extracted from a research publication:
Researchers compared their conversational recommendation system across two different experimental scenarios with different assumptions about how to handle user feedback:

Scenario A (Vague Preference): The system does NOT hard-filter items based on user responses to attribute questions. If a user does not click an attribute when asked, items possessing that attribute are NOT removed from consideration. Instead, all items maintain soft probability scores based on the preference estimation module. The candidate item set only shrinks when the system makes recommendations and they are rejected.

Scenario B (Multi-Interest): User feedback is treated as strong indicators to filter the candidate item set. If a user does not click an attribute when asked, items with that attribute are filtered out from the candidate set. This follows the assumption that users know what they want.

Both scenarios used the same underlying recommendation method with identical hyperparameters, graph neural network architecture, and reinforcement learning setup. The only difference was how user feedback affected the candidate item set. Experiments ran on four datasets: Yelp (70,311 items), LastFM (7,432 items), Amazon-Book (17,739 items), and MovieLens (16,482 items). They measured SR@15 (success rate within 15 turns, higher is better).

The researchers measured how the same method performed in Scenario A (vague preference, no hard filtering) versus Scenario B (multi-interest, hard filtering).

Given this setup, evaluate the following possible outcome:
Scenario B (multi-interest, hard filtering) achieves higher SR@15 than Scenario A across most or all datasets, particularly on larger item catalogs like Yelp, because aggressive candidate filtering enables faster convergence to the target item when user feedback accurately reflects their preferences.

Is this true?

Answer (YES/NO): YES